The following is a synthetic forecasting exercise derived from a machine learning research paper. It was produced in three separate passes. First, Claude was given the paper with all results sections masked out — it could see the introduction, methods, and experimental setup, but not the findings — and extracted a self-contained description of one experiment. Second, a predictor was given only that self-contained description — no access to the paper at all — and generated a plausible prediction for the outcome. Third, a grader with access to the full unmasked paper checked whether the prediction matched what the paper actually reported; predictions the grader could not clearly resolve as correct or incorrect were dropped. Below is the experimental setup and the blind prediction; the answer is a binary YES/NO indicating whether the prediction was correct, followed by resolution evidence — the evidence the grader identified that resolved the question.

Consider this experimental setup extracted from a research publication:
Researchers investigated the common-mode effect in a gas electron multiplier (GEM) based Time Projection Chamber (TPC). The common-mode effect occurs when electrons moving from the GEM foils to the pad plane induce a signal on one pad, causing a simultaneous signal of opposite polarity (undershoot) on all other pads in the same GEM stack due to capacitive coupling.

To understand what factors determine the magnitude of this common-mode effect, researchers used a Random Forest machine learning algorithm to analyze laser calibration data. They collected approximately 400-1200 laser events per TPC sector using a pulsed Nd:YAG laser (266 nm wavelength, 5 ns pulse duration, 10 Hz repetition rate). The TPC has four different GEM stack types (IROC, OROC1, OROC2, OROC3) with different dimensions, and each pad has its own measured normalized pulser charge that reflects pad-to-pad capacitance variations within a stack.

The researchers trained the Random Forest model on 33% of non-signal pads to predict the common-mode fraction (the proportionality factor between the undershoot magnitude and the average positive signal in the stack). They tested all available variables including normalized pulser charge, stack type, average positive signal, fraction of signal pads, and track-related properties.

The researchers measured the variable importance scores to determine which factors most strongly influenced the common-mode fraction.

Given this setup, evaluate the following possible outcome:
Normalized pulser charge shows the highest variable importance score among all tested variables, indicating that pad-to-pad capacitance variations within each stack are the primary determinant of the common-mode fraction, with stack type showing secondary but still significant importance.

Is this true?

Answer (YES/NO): YES